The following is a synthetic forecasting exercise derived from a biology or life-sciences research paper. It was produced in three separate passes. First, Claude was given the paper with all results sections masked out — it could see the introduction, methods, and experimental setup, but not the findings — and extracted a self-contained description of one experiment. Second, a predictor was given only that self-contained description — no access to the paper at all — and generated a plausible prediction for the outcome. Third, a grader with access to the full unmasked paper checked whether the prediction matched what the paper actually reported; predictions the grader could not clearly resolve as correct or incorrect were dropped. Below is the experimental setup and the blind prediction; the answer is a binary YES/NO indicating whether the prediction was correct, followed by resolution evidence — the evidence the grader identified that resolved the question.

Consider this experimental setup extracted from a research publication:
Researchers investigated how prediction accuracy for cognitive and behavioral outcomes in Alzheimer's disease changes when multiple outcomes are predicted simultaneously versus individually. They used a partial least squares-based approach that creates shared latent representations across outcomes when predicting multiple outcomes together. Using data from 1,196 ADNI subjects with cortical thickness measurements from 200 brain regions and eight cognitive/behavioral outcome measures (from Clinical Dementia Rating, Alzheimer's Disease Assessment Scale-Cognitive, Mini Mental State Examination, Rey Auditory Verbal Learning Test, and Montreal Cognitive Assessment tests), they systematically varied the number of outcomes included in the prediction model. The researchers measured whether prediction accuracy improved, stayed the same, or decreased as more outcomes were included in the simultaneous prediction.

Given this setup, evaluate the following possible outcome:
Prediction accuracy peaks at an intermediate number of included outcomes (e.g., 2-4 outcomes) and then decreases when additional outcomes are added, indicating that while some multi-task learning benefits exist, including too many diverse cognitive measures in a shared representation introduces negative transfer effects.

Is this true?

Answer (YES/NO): NO